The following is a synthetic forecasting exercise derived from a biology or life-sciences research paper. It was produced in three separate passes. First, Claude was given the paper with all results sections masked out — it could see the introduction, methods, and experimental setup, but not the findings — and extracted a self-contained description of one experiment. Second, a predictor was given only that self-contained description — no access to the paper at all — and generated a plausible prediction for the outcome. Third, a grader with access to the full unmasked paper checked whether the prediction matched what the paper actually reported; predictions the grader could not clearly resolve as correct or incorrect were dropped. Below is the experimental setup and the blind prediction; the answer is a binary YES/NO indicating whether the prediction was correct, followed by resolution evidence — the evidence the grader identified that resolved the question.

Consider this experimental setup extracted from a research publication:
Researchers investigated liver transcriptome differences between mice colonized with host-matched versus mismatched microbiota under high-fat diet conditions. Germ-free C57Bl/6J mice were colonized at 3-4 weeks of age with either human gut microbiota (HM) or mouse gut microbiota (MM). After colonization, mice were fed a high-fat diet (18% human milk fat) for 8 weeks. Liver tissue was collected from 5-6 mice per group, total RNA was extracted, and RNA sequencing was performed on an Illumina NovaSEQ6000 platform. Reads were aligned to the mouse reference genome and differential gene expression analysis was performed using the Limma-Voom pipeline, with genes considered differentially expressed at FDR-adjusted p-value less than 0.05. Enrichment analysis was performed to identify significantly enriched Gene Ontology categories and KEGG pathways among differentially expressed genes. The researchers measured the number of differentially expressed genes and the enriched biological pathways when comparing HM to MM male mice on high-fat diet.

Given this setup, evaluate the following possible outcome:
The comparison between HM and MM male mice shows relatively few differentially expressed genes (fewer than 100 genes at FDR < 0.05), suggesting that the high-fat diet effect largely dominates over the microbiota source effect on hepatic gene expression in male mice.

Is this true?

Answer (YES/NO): YES